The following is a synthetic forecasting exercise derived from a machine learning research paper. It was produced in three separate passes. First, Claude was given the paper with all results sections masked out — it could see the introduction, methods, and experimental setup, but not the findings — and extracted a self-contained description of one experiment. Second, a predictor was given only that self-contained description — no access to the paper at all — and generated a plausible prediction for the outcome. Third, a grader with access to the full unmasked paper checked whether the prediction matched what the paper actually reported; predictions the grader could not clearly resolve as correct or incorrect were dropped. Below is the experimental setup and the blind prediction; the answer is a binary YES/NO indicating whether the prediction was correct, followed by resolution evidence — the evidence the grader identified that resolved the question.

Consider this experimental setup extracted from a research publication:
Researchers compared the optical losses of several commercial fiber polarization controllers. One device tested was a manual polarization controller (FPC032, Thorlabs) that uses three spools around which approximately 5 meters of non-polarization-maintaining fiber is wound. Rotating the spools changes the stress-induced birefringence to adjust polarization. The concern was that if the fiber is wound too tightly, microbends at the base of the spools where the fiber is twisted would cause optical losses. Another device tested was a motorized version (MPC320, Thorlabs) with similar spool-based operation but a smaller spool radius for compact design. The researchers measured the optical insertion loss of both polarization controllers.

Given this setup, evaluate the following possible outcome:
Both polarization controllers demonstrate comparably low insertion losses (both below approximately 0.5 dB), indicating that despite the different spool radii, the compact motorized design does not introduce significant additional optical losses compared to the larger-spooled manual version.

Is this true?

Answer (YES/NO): NO